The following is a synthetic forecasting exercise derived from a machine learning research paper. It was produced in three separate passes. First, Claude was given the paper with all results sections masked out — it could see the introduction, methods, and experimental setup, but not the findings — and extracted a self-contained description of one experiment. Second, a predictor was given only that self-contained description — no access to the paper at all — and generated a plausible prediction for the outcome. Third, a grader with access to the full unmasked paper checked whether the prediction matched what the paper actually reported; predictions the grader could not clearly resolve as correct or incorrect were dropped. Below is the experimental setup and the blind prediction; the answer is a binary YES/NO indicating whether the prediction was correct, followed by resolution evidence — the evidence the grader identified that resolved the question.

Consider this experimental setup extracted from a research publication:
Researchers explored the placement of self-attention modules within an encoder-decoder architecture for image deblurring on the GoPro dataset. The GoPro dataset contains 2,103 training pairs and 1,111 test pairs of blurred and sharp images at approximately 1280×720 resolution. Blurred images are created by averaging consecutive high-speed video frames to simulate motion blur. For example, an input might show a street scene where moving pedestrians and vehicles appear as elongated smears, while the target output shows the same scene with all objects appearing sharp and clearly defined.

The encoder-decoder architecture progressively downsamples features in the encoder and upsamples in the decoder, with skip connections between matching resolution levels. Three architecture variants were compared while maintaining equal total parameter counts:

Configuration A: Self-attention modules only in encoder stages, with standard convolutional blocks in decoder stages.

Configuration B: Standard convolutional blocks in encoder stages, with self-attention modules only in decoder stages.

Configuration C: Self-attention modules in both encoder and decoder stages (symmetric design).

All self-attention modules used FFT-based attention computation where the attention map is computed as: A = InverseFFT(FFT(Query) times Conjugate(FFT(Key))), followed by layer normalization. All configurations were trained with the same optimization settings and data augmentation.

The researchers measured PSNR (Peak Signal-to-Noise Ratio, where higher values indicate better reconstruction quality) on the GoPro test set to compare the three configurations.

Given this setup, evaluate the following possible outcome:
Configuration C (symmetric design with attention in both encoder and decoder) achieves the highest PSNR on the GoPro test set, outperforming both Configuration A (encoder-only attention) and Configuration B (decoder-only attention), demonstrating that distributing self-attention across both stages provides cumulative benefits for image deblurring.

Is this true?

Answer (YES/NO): NO